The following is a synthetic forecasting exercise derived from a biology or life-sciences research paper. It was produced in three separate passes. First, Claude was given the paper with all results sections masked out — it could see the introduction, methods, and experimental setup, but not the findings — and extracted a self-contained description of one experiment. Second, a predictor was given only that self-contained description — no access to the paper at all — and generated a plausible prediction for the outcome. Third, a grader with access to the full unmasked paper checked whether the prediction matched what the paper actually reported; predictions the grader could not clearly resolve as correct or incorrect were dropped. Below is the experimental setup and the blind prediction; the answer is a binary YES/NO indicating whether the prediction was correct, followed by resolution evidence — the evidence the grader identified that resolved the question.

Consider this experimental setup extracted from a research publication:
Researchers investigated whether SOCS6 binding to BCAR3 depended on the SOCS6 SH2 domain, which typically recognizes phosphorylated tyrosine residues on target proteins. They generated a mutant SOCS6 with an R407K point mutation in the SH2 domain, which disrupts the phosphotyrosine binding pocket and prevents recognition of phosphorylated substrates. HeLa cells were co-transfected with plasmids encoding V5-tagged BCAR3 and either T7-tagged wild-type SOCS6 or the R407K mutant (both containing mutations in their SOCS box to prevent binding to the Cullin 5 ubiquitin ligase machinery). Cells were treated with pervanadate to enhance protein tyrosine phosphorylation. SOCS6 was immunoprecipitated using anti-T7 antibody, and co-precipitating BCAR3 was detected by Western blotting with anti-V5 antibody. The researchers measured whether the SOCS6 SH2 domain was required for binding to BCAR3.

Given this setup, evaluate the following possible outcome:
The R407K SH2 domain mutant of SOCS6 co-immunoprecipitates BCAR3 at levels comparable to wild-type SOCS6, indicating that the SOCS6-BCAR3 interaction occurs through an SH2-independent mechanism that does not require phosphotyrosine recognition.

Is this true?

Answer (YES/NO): NO